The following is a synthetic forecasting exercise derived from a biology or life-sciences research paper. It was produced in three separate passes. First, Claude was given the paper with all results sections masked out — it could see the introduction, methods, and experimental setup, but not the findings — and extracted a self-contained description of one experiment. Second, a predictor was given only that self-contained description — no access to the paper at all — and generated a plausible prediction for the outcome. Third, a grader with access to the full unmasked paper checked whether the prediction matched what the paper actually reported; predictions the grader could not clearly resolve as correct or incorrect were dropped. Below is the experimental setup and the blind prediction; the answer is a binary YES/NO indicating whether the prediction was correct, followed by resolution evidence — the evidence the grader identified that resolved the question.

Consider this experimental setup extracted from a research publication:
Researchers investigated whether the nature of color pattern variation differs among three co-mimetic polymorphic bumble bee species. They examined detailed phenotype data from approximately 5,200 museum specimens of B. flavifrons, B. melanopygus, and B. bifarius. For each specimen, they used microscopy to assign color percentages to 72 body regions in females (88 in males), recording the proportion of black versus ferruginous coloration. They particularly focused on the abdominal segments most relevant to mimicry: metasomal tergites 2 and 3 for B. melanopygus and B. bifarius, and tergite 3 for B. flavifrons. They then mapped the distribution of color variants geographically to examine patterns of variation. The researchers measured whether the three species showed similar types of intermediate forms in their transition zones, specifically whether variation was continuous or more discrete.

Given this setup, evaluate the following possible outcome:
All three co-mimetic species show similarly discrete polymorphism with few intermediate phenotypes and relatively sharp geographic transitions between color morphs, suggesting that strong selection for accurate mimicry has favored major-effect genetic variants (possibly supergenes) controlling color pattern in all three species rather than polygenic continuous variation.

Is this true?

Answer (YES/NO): NO